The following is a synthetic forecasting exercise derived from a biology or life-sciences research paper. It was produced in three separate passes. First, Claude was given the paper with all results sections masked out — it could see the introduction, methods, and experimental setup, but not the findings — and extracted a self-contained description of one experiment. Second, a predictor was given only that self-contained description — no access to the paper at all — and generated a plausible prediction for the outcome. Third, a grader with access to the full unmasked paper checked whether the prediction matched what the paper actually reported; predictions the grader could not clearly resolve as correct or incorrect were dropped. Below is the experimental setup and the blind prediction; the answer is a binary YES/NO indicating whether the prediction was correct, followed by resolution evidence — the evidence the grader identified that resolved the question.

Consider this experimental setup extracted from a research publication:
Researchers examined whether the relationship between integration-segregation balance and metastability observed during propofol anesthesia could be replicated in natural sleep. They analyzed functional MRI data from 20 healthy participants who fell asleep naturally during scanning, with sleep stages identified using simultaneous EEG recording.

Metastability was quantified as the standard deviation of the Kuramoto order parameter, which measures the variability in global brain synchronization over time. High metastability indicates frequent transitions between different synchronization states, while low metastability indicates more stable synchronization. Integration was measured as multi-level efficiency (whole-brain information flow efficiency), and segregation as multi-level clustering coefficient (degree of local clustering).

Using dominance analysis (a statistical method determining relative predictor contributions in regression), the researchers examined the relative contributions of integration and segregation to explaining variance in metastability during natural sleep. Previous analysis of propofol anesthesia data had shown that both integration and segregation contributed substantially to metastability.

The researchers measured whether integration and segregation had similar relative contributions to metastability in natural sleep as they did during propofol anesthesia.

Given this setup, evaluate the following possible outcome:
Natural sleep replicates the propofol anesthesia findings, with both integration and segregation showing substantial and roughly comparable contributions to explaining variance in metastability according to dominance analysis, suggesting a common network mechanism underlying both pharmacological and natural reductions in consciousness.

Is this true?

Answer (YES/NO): NO